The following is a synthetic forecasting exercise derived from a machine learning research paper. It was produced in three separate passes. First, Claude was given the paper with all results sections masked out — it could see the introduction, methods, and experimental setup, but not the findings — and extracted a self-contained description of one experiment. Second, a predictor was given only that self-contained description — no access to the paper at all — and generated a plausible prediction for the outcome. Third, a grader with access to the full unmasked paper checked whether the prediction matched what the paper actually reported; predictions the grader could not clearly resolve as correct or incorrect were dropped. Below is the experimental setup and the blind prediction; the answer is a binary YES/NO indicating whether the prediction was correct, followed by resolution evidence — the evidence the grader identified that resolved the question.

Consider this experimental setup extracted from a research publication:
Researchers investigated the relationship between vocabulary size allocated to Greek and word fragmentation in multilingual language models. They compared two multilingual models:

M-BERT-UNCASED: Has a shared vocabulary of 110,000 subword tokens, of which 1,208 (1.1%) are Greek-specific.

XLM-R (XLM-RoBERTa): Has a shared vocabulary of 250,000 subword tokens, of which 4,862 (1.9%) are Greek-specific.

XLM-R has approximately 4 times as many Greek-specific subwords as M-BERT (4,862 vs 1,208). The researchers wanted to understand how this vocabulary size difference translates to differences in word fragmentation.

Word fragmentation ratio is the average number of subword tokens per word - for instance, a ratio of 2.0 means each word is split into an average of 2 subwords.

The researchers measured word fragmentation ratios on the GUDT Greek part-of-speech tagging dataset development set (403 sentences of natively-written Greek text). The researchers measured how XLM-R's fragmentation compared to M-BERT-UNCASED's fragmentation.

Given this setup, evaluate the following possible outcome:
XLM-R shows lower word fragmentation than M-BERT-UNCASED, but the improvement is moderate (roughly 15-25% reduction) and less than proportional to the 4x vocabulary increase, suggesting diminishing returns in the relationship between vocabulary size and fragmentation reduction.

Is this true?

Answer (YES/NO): YES